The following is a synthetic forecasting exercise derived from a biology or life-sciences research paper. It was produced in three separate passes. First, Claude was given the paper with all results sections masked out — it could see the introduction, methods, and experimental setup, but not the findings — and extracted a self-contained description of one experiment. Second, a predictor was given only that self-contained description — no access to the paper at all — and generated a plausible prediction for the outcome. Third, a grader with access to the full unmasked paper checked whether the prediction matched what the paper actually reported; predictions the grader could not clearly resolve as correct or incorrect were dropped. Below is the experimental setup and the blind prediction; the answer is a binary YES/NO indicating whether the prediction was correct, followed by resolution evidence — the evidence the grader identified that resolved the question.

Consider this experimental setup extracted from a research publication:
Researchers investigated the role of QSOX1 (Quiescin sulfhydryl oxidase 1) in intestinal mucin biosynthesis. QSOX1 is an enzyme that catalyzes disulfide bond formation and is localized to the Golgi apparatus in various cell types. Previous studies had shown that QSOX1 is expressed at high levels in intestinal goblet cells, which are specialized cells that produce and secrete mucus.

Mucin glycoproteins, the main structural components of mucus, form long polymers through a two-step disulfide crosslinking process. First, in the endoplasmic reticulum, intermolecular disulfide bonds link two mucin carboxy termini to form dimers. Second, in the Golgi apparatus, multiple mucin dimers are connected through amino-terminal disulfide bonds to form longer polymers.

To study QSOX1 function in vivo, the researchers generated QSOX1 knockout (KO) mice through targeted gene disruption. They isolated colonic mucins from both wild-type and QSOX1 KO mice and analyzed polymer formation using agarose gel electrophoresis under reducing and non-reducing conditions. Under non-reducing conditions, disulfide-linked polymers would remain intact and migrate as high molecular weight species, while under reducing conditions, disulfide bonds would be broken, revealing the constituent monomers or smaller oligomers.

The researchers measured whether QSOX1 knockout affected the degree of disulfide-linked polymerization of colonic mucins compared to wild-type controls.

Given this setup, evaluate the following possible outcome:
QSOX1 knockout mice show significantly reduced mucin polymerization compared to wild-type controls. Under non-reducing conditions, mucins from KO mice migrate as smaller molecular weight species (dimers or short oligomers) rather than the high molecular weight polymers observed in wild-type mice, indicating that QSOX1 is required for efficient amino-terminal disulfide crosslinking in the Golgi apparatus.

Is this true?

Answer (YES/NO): NO